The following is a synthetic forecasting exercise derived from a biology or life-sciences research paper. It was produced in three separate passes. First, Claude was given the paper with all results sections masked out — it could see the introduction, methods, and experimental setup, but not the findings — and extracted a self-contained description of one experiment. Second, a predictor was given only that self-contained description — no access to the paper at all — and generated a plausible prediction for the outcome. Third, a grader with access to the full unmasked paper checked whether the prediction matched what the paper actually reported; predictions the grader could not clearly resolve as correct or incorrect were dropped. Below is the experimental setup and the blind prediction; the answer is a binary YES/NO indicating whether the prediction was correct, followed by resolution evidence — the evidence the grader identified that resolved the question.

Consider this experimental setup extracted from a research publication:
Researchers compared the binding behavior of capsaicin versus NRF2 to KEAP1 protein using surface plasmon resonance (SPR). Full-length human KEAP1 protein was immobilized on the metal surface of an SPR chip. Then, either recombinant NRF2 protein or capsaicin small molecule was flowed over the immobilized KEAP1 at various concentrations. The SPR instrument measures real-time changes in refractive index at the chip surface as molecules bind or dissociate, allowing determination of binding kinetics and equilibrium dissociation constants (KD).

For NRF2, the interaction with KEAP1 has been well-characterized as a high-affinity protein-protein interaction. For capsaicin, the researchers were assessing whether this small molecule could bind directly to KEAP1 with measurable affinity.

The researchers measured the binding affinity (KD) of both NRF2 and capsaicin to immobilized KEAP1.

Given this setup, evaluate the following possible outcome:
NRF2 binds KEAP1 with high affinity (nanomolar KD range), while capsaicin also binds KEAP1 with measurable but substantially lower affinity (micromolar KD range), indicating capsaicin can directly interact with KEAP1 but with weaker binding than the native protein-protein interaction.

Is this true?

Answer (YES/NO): YES